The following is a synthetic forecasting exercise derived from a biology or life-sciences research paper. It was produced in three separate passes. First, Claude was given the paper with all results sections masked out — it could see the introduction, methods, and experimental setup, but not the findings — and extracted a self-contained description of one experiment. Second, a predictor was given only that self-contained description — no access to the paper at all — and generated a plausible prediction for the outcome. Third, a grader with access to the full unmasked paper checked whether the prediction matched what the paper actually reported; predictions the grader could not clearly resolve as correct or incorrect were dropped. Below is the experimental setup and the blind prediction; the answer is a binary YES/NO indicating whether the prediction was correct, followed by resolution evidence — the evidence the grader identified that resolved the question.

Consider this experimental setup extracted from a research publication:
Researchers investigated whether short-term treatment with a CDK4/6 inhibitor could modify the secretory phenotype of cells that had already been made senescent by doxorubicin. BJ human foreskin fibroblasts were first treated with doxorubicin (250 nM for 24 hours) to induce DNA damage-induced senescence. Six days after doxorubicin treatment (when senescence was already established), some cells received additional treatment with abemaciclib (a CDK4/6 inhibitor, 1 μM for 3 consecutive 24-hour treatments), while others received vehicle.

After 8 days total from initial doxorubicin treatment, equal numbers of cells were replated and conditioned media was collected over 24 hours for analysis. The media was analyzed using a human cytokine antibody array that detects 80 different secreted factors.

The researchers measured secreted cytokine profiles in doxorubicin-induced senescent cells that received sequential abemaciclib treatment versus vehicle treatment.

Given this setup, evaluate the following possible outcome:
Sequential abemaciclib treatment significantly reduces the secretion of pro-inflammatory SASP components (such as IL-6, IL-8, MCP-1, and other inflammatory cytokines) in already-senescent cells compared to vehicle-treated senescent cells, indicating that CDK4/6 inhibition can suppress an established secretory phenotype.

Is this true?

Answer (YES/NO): YES